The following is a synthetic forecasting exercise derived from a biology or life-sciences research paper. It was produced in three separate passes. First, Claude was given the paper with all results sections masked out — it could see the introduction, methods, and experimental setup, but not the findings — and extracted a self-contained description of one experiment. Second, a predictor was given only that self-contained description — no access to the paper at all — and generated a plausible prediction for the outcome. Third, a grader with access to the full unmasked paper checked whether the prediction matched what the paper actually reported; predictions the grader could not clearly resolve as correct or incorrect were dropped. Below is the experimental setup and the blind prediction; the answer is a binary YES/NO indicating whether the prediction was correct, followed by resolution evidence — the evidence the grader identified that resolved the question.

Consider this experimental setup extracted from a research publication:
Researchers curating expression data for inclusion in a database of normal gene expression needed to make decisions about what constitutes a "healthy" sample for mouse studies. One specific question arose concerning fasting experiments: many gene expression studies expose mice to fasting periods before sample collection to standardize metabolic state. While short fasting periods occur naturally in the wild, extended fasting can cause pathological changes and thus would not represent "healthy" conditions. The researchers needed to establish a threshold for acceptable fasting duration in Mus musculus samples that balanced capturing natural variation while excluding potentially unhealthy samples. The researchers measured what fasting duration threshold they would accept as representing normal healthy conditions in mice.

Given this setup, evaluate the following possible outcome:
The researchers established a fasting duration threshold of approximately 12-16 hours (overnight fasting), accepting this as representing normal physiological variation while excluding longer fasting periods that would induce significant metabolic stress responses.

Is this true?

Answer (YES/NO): NO